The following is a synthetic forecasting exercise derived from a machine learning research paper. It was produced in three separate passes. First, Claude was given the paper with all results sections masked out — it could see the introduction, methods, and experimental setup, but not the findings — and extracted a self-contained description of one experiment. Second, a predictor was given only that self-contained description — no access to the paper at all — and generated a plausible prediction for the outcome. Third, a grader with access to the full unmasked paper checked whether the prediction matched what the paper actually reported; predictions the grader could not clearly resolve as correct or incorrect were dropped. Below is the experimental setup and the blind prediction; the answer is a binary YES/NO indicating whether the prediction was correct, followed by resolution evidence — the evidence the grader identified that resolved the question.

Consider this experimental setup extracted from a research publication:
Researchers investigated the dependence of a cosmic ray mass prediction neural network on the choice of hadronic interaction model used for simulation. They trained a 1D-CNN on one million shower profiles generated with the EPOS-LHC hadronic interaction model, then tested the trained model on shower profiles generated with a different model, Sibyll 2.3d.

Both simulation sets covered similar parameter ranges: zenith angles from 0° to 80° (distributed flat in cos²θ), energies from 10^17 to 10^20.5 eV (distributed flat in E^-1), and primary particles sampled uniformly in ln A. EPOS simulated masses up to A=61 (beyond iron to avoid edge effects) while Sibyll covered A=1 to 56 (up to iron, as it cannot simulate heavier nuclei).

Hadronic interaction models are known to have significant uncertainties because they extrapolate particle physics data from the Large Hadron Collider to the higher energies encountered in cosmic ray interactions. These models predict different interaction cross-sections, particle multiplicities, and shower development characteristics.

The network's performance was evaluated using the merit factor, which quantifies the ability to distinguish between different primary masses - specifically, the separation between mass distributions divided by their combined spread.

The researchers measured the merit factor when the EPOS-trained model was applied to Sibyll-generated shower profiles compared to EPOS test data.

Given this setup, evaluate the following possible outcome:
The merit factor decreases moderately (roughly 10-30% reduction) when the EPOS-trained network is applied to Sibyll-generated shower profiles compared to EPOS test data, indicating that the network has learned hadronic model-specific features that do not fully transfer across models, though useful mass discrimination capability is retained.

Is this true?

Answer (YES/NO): NO